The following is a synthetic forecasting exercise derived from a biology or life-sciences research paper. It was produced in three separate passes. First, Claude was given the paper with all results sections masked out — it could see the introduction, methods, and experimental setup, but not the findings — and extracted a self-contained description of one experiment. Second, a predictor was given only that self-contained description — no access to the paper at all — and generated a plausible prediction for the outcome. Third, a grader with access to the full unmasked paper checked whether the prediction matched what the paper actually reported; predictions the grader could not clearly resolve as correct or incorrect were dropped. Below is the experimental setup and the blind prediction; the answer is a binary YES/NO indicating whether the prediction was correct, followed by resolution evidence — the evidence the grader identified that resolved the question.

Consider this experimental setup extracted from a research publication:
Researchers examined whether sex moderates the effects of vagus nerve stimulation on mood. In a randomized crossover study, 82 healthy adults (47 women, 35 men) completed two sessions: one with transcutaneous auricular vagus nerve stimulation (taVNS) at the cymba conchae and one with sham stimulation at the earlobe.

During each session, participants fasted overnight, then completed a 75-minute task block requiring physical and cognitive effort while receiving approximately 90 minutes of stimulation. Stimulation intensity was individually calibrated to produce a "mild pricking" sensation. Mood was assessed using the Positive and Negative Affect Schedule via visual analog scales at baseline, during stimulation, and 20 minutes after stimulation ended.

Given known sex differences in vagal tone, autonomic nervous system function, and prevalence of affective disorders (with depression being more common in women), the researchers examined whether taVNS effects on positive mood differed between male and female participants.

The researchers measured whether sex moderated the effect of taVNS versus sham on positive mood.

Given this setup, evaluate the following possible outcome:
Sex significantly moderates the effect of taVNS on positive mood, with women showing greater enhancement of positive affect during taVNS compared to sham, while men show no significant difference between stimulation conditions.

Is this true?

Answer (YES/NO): NO